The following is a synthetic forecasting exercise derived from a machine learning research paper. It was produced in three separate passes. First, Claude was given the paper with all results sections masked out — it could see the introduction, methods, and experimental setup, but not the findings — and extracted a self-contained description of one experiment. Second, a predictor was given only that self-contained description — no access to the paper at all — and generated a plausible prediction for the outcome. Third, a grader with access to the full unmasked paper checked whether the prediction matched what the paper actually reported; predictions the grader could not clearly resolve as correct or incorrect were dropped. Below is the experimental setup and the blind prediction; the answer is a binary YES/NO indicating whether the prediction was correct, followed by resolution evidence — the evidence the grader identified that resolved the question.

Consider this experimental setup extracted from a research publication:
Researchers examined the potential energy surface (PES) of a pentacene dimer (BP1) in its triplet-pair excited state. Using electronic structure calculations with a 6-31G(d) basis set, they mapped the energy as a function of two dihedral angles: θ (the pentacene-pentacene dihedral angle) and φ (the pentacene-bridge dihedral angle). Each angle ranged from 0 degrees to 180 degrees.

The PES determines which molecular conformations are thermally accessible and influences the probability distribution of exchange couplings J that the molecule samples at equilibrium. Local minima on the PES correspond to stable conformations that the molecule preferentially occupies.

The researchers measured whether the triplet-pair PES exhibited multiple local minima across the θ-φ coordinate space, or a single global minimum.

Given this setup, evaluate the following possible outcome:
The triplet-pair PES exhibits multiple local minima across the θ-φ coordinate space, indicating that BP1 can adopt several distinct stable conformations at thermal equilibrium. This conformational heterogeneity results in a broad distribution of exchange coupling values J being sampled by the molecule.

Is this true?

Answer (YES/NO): YES